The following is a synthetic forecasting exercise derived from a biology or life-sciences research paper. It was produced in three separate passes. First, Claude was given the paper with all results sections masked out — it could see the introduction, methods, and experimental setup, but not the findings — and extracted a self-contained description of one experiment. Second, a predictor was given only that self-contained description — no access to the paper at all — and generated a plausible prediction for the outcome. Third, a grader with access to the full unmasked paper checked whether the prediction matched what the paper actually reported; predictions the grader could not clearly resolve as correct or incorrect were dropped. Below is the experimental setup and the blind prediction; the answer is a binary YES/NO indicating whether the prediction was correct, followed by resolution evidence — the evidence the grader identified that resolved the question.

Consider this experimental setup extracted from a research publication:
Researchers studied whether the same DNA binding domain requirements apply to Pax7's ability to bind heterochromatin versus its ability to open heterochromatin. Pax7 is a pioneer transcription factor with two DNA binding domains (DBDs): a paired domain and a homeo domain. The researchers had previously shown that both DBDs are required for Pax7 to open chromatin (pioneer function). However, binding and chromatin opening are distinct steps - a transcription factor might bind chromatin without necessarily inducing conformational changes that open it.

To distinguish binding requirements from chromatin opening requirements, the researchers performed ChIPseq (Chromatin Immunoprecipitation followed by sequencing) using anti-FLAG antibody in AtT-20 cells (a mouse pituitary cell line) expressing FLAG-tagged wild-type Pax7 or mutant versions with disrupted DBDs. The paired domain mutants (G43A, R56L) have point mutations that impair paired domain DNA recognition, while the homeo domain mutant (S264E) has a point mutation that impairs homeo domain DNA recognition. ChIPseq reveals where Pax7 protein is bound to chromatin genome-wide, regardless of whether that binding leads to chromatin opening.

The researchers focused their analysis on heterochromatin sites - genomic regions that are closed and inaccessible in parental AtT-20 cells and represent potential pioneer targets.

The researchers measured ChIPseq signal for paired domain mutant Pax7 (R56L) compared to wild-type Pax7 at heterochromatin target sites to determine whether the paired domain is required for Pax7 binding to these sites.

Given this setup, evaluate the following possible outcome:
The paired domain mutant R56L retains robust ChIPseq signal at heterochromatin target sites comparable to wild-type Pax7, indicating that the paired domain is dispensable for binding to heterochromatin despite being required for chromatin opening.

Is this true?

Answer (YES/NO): NO